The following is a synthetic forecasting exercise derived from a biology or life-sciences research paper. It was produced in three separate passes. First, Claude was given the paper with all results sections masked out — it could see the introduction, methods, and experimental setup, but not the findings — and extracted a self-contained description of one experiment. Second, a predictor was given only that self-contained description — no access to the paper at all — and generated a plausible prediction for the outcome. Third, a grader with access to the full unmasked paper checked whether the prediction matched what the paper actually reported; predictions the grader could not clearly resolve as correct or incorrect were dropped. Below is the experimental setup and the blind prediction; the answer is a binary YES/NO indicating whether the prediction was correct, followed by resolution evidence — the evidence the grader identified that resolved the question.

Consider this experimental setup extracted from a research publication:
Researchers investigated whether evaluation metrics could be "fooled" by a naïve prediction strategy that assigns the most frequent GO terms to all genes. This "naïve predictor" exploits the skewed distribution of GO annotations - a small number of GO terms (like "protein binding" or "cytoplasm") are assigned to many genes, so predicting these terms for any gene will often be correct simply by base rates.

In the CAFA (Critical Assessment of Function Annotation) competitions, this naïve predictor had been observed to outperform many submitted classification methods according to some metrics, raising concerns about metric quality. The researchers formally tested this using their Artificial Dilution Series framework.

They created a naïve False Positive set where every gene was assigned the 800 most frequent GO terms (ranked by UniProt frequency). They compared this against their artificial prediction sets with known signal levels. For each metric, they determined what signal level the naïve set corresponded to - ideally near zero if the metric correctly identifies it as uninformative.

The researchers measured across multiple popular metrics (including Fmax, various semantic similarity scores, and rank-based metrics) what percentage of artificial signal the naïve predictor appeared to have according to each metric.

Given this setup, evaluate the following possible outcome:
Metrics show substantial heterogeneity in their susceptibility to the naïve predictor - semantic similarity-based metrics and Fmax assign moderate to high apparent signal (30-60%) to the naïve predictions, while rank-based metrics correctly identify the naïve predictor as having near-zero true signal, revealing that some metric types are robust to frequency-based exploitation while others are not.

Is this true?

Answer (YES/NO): NO